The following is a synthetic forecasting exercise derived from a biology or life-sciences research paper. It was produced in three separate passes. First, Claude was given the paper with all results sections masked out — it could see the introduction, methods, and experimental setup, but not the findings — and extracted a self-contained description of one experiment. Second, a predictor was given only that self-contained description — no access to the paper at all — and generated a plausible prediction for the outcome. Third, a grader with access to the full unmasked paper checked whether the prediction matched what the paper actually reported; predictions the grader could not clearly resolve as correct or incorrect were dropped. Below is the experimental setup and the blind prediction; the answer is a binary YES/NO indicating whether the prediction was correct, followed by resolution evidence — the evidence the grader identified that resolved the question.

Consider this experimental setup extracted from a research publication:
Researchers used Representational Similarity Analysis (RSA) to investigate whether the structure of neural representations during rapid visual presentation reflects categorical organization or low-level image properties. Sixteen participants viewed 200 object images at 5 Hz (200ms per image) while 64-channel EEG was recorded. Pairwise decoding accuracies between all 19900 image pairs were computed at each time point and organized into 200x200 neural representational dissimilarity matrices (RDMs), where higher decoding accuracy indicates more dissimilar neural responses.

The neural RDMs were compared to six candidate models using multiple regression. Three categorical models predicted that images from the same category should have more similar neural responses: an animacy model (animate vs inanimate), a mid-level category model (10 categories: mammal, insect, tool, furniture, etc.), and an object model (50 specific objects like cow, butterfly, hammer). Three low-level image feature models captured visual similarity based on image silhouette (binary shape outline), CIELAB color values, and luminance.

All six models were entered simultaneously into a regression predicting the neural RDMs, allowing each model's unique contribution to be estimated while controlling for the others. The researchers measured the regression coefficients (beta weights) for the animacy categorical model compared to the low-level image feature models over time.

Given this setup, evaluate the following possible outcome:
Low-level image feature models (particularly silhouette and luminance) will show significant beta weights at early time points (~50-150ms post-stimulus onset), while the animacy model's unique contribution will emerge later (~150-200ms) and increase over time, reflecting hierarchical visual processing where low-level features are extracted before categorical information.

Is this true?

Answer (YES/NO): NO